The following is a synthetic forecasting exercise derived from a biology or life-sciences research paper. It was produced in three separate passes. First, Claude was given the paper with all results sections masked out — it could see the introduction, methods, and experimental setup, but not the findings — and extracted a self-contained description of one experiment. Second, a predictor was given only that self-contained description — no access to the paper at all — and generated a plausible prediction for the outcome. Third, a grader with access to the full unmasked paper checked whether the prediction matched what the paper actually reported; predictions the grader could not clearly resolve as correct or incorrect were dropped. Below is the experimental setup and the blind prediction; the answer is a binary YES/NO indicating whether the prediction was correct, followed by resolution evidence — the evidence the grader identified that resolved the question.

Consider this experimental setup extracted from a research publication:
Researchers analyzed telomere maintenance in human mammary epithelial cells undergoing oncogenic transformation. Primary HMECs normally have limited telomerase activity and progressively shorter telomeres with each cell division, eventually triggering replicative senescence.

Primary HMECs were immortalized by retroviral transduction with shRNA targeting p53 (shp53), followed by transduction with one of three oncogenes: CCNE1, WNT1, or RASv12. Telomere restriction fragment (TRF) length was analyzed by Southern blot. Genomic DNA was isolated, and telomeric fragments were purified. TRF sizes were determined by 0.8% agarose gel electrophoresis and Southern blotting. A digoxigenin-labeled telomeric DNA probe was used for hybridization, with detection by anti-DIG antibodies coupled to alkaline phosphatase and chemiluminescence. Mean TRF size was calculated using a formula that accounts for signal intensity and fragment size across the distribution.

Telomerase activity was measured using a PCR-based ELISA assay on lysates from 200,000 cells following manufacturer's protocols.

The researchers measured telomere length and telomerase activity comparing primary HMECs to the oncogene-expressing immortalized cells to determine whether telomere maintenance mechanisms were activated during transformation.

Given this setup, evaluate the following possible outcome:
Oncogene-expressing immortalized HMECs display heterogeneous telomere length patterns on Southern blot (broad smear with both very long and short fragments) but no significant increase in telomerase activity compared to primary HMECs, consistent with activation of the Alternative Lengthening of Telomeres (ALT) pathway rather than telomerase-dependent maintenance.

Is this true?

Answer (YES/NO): NO